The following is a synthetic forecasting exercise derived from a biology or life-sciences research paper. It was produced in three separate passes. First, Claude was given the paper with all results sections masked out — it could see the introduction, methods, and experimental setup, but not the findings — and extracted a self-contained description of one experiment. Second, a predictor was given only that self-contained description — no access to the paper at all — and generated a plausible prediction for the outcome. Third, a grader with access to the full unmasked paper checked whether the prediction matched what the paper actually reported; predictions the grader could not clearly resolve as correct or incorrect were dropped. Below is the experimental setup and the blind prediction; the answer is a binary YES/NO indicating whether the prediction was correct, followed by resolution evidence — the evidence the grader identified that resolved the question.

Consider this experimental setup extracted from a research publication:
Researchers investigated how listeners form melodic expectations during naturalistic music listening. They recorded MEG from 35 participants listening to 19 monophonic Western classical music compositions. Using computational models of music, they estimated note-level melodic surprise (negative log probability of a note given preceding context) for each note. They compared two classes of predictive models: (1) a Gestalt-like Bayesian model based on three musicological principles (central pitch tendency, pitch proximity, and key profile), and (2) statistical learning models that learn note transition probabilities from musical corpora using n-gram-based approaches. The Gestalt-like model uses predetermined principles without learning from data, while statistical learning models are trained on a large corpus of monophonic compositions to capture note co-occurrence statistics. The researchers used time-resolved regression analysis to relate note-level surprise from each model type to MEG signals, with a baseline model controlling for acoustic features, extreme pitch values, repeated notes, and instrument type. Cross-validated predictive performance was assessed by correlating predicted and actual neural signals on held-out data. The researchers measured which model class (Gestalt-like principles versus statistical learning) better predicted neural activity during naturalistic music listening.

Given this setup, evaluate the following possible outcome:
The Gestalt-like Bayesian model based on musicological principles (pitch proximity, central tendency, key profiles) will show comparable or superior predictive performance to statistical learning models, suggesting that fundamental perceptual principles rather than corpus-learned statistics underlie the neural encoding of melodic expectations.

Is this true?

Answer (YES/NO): NO